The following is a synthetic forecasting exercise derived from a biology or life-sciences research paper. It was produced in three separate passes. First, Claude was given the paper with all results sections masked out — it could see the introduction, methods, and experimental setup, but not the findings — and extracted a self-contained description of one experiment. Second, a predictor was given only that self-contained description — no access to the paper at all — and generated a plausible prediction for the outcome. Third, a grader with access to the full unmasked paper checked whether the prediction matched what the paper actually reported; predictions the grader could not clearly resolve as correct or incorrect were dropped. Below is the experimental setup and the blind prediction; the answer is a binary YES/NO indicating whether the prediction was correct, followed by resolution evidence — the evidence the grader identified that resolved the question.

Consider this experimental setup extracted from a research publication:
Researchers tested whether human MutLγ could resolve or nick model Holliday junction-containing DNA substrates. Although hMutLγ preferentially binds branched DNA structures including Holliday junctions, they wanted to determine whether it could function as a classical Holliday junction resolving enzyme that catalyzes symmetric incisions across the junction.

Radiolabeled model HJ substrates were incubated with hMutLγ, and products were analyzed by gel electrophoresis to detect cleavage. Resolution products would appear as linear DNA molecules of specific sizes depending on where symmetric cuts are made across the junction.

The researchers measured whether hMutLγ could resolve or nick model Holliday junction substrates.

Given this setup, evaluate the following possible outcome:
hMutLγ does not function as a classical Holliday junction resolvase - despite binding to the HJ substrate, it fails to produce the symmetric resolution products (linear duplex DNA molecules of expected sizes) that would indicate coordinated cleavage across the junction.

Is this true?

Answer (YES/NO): YES